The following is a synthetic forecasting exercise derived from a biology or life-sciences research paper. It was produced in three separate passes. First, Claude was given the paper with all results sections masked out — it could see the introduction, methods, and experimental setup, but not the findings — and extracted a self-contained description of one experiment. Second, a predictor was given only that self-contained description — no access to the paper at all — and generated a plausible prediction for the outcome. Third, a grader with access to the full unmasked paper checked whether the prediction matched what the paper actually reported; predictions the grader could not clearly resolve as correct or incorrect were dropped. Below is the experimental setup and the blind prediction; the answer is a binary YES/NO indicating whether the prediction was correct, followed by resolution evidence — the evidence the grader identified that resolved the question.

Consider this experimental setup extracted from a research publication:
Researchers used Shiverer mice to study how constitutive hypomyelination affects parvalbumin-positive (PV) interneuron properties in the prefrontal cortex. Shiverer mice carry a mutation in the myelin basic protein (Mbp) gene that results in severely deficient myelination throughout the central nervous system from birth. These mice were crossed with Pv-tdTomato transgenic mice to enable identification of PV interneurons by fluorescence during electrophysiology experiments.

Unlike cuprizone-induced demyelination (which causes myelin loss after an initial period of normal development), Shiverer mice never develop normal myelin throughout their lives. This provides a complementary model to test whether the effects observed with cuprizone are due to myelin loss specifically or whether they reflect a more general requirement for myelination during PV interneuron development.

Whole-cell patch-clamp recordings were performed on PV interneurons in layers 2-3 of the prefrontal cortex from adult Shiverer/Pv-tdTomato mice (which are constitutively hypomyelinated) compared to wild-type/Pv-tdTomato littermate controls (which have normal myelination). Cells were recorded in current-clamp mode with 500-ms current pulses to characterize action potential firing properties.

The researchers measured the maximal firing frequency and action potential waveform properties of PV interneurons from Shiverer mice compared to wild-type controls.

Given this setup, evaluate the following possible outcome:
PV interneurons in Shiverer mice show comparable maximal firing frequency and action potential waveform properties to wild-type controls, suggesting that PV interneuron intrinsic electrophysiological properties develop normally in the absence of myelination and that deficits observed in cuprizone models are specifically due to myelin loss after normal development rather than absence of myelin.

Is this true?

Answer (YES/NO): NO